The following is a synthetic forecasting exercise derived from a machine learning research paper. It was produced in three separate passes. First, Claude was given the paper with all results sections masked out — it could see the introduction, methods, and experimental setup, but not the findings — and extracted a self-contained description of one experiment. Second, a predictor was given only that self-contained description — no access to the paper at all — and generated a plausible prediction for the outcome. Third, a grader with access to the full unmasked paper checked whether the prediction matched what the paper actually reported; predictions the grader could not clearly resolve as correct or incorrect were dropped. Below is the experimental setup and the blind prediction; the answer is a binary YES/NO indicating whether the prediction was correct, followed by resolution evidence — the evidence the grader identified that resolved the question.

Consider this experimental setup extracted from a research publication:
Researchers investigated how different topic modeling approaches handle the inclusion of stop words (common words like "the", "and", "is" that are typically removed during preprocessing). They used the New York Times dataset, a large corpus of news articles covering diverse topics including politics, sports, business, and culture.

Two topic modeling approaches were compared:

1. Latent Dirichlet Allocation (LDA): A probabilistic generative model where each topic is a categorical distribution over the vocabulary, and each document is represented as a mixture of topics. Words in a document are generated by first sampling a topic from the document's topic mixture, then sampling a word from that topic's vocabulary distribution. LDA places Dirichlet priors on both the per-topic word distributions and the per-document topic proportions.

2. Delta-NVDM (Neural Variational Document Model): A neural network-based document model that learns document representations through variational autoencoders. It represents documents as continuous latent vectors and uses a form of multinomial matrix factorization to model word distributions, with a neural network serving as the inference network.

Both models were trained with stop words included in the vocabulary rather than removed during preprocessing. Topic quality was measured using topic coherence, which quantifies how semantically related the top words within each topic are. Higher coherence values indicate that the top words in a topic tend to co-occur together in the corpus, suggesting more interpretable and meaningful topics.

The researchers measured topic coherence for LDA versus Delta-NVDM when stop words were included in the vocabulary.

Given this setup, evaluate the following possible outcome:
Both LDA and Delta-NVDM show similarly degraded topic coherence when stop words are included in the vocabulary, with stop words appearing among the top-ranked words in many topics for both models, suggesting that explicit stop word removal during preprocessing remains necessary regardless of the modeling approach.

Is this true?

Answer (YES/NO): NO